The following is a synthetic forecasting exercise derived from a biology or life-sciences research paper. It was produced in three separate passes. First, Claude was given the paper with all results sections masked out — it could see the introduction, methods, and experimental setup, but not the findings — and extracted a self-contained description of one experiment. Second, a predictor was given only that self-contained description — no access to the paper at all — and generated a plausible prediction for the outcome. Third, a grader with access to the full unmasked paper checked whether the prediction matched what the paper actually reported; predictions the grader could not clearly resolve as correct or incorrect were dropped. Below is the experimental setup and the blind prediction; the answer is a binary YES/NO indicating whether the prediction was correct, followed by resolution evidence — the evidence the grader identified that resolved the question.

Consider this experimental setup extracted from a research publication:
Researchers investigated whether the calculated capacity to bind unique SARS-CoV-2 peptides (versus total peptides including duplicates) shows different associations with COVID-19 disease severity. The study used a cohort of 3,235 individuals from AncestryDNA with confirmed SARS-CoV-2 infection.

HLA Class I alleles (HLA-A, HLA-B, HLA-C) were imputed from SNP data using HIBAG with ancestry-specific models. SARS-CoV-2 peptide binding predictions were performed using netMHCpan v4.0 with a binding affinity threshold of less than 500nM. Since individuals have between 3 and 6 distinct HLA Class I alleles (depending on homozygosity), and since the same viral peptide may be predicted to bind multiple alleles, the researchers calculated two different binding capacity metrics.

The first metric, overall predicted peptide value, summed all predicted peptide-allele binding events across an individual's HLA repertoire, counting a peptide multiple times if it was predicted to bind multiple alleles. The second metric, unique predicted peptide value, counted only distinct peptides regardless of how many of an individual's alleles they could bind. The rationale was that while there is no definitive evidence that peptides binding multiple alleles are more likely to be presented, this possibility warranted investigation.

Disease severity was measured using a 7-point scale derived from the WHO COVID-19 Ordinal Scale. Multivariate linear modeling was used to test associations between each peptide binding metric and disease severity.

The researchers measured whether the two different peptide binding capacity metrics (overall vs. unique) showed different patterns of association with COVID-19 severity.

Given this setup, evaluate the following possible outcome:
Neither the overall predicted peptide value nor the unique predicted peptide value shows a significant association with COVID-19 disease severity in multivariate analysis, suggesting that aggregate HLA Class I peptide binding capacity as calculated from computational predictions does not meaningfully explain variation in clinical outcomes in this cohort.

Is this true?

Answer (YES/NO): YES